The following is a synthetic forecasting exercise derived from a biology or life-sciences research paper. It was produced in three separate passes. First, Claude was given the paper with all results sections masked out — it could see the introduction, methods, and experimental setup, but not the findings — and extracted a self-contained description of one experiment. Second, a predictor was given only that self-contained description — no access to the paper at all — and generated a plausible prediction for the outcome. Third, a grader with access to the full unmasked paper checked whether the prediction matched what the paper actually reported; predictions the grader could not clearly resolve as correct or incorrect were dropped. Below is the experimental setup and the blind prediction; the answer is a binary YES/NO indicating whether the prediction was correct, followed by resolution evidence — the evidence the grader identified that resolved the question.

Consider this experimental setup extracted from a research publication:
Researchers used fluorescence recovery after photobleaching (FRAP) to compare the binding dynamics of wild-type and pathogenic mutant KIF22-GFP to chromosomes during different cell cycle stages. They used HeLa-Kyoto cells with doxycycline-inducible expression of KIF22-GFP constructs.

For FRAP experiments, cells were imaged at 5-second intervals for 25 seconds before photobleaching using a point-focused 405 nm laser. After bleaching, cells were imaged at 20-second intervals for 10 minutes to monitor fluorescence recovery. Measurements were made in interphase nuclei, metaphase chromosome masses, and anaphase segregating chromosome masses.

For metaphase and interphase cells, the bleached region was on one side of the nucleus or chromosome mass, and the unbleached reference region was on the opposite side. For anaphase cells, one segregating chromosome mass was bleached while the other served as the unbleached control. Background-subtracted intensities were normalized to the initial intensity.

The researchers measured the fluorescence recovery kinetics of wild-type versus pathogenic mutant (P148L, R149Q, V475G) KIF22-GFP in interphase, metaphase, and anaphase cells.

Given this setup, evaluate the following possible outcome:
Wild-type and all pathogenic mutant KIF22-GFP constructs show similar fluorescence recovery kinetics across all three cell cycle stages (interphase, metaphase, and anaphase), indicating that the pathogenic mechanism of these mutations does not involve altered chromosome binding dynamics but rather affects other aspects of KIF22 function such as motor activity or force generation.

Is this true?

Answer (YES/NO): YES